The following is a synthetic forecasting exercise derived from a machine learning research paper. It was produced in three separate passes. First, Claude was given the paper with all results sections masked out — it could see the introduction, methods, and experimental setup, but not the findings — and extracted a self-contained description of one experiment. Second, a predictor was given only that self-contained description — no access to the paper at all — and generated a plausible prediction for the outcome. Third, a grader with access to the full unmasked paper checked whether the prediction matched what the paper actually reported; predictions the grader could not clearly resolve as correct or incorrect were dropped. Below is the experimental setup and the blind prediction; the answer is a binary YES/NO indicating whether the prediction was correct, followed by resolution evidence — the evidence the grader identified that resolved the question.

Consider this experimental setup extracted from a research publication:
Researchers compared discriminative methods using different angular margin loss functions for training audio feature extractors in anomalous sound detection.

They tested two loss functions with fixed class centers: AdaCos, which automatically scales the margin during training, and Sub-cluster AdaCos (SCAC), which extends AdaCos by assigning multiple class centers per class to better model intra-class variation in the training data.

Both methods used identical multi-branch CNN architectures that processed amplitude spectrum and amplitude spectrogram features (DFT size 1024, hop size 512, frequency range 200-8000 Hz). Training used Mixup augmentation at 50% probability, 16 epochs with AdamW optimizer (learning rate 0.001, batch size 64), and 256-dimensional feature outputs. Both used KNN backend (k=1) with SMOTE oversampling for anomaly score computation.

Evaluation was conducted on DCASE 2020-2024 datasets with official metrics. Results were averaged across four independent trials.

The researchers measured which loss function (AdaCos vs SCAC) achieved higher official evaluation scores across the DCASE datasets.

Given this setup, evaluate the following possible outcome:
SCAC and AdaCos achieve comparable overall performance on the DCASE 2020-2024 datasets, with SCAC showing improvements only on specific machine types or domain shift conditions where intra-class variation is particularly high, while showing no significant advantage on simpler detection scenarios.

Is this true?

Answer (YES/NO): NO